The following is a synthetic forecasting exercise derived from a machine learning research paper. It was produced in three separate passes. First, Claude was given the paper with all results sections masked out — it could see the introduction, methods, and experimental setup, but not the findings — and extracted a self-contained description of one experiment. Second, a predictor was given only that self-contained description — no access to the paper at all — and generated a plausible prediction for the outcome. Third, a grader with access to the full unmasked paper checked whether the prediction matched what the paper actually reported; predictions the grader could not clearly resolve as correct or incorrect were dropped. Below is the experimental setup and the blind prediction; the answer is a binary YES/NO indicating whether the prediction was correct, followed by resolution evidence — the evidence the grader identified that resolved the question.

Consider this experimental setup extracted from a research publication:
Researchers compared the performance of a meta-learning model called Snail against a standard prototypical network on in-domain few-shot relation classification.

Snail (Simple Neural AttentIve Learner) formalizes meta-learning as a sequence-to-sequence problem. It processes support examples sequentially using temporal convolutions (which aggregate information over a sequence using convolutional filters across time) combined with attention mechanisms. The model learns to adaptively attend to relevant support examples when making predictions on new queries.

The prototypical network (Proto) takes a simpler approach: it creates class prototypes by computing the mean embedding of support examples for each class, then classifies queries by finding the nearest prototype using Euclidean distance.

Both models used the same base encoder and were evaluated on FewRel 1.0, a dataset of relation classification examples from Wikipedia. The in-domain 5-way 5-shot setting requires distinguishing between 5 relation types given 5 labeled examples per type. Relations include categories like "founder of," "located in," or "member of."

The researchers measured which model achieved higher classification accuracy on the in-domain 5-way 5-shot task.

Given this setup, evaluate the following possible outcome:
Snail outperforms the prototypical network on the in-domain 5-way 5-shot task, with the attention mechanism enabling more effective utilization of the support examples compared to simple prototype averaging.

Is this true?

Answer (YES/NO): NO